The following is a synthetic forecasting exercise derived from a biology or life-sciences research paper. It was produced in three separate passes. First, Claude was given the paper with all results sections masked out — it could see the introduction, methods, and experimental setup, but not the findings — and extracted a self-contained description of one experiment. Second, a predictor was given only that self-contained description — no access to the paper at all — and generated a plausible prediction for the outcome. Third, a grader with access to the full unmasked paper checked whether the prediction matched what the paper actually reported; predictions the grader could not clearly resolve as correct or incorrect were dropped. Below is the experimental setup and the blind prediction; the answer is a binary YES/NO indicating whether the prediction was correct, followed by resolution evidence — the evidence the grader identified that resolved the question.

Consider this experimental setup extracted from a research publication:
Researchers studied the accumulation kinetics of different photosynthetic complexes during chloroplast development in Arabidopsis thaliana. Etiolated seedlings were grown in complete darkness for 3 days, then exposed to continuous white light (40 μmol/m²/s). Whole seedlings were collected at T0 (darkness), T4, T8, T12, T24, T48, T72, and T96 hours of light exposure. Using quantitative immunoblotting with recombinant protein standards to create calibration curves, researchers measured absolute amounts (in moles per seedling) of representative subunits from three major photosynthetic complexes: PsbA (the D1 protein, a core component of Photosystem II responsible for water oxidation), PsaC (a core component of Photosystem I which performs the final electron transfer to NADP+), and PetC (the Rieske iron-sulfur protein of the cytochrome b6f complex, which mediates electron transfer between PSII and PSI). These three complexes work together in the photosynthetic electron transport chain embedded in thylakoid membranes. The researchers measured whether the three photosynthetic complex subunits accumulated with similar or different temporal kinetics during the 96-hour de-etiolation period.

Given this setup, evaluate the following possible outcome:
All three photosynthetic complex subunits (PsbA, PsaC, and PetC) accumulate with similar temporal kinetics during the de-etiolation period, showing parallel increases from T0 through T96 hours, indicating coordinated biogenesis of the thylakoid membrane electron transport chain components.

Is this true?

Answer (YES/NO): NO